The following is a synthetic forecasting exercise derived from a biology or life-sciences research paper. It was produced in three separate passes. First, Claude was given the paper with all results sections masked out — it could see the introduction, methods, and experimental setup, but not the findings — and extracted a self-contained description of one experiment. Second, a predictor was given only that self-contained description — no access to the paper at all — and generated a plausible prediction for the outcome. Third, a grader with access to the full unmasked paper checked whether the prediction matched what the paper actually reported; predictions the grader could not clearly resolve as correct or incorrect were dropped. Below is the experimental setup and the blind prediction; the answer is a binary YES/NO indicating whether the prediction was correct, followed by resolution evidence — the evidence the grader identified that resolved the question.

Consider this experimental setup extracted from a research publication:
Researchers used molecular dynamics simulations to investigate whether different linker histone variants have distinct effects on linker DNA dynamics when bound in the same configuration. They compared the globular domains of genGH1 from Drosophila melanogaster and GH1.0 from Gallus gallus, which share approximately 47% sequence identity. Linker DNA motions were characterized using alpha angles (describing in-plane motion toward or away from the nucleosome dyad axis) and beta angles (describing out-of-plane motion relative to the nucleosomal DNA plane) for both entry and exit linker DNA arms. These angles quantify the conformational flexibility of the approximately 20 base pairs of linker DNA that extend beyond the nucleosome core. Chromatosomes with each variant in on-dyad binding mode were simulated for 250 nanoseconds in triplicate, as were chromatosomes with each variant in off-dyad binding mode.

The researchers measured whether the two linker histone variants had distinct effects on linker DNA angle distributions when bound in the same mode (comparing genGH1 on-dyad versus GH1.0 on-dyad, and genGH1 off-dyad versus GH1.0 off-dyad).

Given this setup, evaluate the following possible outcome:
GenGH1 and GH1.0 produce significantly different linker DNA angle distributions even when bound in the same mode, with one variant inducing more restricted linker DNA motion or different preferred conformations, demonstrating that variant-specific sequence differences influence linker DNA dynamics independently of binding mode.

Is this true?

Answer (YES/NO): NO